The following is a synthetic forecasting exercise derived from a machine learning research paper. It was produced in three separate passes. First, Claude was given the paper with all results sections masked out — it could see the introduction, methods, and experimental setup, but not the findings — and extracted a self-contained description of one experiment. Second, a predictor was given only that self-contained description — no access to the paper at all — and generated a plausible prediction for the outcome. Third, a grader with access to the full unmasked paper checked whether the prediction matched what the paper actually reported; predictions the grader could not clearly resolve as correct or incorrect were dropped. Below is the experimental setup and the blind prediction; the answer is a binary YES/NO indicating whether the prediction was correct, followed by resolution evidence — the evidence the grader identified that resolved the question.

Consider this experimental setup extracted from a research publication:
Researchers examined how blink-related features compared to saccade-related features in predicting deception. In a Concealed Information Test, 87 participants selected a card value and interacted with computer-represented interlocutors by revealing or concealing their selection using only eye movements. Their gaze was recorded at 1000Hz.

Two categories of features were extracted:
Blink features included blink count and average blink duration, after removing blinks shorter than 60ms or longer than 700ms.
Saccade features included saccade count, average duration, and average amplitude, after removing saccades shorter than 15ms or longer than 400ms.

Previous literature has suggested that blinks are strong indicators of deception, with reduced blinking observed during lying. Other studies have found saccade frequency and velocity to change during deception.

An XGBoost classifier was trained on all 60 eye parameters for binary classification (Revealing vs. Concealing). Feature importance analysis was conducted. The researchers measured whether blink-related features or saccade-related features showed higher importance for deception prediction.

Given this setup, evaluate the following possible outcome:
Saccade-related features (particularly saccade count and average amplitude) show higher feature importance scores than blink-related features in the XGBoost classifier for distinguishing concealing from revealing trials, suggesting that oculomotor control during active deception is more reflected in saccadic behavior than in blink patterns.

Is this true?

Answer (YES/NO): YES